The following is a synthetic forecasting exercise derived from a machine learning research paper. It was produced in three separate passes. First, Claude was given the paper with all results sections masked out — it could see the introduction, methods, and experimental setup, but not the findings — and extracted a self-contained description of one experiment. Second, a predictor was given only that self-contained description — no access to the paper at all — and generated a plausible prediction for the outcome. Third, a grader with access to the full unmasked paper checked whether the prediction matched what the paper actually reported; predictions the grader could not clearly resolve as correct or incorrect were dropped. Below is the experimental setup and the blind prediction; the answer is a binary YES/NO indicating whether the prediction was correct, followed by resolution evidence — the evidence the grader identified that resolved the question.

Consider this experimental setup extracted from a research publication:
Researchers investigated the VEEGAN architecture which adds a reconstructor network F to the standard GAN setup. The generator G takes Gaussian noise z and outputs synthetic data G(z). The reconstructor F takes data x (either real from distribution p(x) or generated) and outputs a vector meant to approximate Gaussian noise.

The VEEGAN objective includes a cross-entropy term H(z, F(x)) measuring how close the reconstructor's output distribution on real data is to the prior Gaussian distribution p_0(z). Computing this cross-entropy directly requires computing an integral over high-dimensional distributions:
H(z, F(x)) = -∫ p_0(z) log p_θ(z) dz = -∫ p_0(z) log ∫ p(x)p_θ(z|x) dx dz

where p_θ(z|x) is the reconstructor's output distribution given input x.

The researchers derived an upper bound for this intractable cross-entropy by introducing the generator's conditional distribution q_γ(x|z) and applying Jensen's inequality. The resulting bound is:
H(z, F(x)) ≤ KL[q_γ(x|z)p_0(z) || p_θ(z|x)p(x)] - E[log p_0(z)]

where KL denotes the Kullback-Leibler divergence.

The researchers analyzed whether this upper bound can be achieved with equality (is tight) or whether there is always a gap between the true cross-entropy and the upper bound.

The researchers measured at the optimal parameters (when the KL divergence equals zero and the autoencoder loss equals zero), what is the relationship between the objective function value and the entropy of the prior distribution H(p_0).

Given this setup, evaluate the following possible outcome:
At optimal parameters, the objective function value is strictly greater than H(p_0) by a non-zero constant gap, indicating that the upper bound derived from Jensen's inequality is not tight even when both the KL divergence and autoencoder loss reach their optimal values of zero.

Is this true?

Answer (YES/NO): NO